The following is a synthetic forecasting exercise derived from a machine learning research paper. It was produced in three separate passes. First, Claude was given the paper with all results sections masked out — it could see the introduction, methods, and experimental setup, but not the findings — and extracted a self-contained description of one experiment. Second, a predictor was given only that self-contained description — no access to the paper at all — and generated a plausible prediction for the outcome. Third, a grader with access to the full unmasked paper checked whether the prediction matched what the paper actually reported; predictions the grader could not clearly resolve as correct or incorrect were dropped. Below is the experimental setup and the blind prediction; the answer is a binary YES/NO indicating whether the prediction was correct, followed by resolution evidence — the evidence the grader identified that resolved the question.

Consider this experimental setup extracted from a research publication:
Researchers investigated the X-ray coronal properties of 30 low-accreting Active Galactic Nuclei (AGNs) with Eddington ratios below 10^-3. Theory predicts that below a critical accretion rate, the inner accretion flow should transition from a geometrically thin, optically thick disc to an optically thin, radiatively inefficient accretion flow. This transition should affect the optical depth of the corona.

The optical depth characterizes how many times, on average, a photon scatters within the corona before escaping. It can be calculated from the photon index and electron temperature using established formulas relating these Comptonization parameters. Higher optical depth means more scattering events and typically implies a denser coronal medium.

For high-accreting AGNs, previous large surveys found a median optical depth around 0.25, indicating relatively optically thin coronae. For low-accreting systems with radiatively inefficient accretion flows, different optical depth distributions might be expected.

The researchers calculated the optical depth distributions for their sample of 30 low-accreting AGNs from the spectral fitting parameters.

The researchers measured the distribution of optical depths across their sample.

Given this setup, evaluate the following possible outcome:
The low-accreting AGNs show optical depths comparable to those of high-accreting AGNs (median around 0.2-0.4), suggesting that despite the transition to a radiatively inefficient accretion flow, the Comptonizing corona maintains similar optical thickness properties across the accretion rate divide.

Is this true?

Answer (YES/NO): NO